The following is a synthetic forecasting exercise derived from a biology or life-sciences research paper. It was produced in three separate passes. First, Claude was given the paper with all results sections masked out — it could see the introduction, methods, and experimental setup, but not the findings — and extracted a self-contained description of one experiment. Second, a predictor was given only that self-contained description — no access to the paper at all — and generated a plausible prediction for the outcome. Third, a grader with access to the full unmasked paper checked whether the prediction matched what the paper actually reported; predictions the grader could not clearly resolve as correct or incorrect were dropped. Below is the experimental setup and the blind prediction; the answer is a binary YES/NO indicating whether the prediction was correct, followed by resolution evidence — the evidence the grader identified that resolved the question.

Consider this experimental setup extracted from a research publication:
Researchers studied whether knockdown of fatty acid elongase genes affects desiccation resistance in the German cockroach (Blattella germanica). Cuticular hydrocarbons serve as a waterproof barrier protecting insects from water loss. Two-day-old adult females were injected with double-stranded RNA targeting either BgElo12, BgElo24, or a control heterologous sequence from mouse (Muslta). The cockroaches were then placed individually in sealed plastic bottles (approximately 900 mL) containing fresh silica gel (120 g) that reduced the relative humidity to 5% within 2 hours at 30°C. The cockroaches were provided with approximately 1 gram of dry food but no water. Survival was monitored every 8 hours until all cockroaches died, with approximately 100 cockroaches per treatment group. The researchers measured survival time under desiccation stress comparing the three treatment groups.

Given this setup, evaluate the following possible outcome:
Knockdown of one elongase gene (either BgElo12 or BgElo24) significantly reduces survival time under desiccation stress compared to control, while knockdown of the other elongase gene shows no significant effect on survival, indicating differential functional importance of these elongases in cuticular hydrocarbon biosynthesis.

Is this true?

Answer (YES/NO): YES